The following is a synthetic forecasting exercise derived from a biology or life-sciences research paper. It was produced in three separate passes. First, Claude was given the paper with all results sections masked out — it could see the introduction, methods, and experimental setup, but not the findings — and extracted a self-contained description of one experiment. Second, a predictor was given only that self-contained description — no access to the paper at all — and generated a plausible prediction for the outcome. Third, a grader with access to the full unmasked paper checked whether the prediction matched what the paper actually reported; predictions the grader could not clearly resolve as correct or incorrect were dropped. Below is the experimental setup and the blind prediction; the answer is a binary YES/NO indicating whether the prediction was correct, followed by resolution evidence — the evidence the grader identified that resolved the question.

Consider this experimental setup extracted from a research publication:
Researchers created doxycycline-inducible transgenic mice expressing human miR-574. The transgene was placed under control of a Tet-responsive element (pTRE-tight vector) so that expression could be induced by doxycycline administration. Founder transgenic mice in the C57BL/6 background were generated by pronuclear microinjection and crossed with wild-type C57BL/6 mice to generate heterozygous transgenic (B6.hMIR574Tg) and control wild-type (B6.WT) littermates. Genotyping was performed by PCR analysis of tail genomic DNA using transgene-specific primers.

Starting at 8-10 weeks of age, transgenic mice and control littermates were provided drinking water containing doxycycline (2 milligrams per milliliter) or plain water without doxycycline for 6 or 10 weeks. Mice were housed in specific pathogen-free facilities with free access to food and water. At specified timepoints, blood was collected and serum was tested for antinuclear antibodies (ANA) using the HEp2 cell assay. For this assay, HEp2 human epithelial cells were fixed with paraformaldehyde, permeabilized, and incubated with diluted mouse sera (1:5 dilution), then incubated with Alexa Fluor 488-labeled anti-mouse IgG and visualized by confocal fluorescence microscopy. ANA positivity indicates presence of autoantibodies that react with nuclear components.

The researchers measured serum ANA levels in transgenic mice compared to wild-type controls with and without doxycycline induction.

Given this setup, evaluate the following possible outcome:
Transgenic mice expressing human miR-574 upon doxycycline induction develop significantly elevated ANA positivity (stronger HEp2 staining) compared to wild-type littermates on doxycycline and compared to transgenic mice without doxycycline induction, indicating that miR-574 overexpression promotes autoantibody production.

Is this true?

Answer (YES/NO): YES